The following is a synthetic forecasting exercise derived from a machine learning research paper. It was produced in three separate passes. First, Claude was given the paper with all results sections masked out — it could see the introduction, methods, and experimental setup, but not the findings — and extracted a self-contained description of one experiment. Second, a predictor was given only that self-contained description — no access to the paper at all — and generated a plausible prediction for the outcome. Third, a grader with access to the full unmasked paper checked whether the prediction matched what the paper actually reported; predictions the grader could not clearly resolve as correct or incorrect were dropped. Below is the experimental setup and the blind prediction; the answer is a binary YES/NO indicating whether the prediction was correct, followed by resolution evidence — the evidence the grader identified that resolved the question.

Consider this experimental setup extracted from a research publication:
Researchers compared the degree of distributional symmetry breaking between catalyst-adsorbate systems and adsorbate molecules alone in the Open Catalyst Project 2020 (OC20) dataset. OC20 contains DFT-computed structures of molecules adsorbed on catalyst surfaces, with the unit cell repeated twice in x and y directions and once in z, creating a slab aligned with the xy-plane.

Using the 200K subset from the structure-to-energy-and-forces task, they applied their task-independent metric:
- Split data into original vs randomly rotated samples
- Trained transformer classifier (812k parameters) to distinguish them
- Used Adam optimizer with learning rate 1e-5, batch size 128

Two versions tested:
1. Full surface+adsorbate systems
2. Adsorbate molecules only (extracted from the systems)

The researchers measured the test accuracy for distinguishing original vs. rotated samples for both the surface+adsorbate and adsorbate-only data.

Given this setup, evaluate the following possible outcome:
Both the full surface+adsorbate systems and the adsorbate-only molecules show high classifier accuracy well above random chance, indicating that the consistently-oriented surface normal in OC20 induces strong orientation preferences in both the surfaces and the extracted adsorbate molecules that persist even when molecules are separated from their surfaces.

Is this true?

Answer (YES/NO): YES